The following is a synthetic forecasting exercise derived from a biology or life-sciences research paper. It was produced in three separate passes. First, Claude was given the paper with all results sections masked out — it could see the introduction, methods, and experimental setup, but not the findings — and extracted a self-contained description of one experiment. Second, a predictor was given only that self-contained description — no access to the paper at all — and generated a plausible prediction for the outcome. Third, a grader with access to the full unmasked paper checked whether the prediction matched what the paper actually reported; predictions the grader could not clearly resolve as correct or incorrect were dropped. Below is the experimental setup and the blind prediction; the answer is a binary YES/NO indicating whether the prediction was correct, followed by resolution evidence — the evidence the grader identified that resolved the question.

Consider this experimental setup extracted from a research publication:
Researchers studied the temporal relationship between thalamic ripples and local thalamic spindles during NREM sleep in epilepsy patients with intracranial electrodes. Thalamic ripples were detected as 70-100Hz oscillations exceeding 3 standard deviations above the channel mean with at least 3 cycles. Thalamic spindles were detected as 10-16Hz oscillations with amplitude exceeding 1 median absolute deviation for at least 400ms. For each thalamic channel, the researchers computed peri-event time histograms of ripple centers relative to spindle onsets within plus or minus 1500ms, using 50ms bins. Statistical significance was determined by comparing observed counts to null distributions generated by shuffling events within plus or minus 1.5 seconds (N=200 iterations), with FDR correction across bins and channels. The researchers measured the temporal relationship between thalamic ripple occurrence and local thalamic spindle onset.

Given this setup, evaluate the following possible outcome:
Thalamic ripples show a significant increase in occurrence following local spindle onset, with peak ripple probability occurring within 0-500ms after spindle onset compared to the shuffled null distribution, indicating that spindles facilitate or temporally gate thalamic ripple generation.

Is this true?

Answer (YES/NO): YES